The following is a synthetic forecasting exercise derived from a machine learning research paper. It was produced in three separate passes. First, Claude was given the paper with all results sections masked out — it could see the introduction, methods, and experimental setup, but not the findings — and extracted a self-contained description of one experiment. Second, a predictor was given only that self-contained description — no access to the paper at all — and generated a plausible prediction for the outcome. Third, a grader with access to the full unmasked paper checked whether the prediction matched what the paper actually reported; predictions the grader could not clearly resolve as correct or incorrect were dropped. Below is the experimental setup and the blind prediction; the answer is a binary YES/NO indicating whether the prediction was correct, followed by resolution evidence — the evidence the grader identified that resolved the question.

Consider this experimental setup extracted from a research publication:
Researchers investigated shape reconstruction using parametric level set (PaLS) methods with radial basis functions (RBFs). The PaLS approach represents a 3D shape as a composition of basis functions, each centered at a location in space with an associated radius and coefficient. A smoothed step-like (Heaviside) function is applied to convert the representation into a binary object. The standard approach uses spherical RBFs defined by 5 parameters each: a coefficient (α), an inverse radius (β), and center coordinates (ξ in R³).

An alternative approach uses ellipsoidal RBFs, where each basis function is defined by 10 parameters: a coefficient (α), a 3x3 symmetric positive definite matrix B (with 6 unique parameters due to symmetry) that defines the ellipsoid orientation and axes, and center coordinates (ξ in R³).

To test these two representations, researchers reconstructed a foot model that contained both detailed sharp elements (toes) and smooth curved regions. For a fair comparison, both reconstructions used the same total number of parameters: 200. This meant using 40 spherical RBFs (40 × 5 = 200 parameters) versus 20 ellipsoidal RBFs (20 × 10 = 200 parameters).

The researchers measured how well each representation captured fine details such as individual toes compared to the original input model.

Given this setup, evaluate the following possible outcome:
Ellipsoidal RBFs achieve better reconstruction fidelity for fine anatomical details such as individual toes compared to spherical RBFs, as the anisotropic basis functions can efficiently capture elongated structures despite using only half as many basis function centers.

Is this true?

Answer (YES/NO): YES